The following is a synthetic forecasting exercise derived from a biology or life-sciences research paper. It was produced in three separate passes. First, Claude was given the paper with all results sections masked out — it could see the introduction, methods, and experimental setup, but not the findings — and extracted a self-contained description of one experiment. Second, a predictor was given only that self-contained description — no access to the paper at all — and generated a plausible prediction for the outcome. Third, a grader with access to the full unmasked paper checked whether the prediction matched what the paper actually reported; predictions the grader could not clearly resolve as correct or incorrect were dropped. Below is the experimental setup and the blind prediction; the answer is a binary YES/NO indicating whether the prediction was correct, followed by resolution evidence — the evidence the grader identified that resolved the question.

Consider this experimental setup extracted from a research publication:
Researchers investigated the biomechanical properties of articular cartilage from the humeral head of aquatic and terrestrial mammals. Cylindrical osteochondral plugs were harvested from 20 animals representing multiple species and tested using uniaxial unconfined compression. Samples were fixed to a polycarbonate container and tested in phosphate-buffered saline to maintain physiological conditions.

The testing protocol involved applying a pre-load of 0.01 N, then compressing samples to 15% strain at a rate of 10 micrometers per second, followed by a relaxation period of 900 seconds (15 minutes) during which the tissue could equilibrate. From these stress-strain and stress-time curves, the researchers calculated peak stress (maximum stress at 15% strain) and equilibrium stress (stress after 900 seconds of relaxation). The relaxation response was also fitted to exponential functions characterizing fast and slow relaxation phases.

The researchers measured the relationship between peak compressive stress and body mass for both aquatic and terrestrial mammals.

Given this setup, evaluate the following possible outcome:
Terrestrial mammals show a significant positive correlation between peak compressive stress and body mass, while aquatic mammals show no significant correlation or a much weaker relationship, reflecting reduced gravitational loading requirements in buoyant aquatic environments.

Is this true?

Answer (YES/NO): NO